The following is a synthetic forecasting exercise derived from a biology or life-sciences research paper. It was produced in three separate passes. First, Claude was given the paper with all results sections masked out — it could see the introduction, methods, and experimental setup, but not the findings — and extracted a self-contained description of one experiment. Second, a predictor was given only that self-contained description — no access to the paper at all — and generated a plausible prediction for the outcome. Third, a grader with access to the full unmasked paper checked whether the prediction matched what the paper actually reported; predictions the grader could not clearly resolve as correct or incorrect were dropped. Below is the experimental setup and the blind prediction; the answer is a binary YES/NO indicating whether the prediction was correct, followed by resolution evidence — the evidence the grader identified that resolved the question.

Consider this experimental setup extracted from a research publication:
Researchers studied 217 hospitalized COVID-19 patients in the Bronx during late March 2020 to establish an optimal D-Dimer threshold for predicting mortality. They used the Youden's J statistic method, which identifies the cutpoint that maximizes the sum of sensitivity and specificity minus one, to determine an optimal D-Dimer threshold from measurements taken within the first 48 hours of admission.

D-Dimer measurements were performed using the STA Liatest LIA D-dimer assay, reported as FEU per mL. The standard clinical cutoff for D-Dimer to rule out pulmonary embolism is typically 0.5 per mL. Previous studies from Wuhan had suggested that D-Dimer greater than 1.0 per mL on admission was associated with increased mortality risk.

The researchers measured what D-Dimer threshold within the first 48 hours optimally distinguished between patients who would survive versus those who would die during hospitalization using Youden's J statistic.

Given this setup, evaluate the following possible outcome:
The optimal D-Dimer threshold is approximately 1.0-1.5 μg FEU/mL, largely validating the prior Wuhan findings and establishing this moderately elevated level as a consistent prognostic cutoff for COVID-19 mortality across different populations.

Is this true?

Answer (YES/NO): NO